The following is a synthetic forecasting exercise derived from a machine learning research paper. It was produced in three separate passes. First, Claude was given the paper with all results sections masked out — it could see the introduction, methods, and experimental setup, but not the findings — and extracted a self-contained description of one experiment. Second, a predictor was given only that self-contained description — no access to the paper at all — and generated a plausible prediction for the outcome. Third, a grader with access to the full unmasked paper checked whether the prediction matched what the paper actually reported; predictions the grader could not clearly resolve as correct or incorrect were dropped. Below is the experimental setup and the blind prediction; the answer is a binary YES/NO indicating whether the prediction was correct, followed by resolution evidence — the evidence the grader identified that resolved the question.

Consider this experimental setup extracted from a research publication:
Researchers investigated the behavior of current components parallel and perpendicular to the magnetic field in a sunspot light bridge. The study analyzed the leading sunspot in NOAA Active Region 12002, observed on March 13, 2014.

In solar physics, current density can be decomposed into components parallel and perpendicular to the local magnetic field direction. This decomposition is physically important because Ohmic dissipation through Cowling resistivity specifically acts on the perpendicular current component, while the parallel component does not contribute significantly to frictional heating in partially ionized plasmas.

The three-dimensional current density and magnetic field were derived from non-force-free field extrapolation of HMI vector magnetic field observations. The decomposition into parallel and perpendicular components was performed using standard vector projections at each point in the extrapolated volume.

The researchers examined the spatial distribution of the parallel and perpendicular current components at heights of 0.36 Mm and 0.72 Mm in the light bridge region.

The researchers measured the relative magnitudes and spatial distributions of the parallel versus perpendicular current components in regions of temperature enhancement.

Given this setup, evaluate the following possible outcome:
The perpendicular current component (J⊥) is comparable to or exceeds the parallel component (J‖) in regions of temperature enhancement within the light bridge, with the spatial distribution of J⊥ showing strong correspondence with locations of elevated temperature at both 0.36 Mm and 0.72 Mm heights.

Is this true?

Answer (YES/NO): YES